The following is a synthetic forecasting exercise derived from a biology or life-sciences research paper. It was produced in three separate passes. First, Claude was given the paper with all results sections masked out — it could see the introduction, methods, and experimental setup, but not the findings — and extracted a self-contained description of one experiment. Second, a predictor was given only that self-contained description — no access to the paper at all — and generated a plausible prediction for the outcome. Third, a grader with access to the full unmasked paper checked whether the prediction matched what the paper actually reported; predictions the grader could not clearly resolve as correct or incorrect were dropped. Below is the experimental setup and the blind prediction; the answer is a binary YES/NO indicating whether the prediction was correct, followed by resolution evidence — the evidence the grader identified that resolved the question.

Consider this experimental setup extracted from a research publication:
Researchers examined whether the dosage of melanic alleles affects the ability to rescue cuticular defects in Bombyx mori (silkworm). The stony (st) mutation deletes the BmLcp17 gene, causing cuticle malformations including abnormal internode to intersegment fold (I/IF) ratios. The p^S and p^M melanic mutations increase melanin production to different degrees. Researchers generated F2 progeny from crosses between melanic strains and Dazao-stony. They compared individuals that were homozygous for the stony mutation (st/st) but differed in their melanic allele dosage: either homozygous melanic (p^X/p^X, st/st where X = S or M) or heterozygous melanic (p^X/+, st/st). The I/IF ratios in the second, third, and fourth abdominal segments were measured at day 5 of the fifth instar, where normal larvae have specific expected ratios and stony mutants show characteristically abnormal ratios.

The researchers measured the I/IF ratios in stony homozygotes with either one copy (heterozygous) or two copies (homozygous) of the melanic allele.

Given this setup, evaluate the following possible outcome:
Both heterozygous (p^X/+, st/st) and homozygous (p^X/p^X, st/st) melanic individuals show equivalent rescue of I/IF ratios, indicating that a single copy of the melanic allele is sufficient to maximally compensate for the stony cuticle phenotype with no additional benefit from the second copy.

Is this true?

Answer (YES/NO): NO